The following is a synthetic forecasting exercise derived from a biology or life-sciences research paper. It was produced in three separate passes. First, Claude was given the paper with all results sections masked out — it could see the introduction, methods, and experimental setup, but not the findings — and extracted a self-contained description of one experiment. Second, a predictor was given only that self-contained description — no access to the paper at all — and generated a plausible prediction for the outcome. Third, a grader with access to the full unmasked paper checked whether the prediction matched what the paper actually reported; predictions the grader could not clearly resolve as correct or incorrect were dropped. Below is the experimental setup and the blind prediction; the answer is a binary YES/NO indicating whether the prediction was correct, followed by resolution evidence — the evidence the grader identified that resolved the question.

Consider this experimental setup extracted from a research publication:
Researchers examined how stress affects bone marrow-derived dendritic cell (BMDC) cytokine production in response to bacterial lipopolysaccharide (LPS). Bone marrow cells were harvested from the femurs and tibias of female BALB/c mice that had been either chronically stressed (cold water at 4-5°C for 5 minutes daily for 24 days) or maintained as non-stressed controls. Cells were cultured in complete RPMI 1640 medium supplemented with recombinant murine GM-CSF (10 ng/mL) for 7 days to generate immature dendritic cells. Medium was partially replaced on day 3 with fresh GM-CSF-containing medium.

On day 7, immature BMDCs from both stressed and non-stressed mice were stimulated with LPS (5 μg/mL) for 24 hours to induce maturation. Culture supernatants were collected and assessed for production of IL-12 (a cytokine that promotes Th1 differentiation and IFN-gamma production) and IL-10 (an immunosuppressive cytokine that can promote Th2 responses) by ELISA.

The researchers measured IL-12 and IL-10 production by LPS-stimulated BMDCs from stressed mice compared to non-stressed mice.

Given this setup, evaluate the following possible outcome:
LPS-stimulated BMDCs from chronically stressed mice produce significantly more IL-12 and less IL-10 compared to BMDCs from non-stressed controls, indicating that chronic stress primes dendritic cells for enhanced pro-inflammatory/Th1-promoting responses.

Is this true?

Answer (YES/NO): NO